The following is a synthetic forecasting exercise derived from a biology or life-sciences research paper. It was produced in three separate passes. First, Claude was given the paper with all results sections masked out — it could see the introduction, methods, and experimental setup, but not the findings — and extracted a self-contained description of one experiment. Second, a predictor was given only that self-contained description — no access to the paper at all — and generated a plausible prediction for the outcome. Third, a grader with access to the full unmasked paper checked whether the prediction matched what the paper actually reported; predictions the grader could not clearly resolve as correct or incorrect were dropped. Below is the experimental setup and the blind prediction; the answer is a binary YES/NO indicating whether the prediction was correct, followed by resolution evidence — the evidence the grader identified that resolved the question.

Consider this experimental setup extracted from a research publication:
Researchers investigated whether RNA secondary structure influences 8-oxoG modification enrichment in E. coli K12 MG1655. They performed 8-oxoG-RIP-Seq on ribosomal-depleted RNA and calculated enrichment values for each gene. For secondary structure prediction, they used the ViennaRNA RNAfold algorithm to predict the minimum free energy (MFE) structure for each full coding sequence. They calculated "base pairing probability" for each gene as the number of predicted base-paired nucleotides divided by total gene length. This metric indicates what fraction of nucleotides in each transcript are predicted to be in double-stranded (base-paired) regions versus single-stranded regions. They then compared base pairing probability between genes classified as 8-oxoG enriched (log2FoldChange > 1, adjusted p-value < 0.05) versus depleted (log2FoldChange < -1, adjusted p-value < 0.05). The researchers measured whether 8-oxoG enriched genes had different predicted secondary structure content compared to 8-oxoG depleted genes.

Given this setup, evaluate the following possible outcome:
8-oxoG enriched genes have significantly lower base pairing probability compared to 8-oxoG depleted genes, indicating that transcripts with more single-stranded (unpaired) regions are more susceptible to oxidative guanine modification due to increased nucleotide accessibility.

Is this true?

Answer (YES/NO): NO